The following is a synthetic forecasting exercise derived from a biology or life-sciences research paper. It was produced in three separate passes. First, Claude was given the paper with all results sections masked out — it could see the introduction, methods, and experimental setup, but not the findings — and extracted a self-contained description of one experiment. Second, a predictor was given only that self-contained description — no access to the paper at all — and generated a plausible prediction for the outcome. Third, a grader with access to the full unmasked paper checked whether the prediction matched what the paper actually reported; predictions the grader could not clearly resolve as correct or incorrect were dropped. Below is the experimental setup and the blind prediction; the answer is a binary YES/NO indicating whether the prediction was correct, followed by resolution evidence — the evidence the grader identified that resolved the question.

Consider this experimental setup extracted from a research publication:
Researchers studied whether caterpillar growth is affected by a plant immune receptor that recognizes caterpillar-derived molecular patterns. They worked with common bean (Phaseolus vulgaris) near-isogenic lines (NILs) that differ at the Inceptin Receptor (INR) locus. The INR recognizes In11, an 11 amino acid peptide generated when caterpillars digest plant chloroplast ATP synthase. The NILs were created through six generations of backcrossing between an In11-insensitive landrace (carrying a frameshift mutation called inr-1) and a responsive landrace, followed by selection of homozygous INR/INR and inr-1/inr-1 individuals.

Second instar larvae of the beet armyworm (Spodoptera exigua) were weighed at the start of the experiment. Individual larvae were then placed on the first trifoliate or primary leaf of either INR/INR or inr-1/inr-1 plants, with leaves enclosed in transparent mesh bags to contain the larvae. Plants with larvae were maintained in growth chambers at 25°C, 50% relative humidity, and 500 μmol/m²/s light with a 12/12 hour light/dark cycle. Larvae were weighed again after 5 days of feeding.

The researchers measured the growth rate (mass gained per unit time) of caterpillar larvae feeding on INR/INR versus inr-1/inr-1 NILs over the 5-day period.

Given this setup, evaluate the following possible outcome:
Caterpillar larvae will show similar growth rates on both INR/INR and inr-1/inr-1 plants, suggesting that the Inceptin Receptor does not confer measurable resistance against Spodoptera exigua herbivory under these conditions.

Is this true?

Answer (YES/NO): NO